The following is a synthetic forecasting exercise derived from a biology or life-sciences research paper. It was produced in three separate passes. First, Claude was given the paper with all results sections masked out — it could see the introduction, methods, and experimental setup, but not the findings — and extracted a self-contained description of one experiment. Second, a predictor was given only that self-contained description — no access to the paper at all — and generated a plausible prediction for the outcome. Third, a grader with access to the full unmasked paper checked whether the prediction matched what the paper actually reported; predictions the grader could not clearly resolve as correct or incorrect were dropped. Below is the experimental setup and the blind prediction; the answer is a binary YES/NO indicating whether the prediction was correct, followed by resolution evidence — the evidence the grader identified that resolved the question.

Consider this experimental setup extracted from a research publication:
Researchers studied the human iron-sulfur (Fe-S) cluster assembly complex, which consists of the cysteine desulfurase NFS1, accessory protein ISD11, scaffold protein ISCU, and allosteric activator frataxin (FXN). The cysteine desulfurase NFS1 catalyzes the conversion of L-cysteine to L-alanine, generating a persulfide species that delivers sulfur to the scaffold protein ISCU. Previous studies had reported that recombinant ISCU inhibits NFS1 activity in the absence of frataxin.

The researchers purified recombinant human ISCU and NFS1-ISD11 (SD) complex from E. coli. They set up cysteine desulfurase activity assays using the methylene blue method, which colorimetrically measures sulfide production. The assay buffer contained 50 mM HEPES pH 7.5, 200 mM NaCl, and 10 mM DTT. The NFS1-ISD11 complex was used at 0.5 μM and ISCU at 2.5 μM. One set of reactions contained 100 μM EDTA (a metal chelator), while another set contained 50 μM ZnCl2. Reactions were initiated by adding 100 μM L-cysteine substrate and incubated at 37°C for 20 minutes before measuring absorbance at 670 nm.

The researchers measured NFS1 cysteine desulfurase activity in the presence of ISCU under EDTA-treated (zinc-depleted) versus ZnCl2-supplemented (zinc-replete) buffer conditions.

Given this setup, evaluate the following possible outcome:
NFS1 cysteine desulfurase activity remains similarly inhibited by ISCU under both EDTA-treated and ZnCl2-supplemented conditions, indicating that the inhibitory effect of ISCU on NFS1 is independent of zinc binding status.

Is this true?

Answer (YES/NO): NO